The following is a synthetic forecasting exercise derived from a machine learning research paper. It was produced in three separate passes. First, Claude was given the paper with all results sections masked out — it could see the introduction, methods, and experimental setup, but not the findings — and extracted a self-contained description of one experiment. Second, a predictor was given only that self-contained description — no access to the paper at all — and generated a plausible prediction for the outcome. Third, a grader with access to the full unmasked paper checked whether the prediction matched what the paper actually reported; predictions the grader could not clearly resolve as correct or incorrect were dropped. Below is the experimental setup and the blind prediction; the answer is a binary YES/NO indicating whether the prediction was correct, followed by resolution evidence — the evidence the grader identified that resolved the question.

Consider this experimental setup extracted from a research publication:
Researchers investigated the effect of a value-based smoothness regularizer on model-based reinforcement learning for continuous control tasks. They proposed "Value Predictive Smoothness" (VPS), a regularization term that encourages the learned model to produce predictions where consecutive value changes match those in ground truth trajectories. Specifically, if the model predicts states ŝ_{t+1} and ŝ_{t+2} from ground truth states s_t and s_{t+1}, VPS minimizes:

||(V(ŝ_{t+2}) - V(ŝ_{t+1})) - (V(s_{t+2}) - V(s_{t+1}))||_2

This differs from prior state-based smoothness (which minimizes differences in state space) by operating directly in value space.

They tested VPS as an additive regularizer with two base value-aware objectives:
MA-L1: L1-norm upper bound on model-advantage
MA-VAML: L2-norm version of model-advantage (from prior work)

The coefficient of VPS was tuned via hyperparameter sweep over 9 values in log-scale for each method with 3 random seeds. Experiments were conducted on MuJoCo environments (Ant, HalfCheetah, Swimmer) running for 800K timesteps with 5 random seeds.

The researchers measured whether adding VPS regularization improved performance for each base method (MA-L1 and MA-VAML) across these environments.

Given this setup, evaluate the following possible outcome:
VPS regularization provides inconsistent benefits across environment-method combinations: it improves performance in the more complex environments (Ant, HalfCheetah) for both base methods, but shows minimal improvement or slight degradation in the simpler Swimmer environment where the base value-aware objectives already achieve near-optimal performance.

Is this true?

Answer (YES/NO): NO